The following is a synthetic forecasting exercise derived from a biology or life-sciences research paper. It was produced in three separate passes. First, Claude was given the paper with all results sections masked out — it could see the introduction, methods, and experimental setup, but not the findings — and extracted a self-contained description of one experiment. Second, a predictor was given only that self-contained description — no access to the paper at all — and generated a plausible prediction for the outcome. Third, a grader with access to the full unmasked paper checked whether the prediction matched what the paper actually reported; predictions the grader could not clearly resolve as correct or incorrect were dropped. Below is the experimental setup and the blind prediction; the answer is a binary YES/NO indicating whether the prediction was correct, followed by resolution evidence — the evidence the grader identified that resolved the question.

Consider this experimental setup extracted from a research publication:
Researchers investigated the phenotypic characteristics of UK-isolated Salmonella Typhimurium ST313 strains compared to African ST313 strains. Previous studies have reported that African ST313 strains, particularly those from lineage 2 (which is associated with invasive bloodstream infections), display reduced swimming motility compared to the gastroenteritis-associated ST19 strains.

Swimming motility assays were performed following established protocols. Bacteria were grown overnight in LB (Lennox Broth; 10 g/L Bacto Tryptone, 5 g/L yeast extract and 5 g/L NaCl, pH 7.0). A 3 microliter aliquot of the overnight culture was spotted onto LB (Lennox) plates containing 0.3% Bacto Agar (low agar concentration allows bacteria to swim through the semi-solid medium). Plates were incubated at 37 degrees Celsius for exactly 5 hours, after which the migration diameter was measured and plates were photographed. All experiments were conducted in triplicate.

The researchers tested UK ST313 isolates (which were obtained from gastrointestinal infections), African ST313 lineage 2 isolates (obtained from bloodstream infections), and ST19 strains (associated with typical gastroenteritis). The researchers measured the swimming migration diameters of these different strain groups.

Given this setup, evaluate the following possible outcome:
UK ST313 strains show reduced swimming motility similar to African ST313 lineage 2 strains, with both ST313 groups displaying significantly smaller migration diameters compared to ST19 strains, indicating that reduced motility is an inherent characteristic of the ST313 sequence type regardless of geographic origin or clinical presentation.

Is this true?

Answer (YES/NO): NO